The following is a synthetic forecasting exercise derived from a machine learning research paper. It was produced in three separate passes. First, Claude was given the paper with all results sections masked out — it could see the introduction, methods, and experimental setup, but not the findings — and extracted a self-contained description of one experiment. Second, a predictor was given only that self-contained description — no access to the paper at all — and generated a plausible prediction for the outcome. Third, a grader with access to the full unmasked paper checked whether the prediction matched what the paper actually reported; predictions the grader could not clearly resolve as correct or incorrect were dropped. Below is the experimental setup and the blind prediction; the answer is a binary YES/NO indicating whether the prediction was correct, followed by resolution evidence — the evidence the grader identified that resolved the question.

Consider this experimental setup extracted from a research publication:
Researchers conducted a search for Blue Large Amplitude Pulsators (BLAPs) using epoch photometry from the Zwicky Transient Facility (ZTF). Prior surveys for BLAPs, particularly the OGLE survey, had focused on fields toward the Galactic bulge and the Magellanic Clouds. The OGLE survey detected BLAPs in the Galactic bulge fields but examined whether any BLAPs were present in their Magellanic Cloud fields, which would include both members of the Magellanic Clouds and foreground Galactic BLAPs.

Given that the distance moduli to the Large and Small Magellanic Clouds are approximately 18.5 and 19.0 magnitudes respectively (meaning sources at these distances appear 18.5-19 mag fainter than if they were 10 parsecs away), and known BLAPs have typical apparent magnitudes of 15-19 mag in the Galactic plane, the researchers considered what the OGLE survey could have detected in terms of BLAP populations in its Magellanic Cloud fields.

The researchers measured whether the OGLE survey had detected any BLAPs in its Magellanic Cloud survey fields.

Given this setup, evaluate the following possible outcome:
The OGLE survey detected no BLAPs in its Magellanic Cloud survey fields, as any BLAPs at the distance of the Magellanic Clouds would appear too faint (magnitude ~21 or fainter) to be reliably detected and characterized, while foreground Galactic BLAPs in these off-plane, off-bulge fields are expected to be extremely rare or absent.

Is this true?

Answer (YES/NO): YES